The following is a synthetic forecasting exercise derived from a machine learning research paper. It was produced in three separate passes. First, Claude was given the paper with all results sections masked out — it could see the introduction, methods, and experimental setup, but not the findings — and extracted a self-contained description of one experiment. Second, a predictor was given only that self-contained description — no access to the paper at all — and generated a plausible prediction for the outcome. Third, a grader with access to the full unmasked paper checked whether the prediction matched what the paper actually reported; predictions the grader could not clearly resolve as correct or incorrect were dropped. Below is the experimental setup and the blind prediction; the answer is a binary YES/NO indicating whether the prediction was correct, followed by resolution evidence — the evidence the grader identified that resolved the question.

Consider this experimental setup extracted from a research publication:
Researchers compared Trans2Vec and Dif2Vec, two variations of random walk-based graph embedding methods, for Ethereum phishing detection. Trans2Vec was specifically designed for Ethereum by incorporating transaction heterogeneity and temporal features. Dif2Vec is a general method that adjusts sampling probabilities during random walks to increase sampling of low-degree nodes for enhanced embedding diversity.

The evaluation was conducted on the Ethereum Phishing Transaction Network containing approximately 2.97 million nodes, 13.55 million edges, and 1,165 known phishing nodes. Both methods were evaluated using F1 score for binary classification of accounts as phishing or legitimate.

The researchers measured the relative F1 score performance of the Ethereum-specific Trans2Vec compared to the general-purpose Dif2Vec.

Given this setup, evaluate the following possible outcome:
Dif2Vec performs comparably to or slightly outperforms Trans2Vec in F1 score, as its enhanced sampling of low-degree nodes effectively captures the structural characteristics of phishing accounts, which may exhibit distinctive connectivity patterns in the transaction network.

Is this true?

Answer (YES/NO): NO